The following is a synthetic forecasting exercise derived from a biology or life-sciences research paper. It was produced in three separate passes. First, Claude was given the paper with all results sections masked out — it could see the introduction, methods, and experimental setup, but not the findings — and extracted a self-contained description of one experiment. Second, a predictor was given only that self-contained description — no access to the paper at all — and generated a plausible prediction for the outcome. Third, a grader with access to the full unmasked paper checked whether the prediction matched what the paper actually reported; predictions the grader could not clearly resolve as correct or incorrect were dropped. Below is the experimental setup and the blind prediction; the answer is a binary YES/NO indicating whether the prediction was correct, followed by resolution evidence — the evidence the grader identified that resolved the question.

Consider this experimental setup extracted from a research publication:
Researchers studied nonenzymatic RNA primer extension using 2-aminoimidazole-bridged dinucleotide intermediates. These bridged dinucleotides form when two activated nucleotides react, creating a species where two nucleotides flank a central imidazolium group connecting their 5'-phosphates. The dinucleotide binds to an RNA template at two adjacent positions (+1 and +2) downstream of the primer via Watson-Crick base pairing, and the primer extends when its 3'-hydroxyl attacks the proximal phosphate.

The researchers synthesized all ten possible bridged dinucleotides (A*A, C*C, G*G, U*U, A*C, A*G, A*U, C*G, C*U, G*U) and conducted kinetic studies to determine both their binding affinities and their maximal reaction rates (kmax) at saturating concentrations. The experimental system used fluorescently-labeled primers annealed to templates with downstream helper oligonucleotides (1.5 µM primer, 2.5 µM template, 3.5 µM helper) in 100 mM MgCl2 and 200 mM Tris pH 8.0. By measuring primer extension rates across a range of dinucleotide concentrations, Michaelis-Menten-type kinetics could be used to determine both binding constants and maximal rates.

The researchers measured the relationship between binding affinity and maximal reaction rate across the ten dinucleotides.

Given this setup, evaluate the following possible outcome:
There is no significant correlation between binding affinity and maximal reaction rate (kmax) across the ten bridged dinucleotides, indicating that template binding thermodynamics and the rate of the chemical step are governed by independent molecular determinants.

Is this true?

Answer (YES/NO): NO